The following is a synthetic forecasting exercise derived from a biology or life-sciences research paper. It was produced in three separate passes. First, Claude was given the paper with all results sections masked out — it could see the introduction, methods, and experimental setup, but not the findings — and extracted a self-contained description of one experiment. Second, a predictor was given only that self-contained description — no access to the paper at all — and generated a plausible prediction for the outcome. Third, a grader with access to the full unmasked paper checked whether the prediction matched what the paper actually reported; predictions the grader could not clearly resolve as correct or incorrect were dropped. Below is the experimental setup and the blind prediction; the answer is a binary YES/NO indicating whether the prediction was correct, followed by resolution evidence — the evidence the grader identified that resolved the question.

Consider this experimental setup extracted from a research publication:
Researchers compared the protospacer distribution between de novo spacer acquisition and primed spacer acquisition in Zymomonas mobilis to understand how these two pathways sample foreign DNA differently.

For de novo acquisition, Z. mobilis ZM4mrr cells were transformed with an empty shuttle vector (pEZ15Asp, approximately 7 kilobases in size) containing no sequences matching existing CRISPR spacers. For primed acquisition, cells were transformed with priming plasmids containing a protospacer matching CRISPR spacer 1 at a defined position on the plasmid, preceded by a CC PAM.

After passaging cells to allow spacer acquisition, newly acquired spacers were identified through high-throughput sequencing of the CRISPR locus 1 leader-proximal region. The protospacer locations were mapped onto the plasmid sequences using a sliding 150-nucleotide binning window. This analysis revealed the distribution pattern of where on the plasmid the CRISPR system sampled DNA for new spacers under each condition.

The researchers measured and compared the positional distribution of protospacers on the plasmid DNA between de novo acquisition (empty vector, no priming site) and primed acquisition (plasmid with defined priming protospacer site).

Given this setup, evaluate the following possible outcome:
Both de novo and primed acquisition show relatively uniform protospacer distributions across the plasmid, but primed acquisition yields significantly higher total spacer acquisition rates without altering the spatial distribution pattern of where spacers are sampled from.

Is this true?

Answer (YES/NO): NO